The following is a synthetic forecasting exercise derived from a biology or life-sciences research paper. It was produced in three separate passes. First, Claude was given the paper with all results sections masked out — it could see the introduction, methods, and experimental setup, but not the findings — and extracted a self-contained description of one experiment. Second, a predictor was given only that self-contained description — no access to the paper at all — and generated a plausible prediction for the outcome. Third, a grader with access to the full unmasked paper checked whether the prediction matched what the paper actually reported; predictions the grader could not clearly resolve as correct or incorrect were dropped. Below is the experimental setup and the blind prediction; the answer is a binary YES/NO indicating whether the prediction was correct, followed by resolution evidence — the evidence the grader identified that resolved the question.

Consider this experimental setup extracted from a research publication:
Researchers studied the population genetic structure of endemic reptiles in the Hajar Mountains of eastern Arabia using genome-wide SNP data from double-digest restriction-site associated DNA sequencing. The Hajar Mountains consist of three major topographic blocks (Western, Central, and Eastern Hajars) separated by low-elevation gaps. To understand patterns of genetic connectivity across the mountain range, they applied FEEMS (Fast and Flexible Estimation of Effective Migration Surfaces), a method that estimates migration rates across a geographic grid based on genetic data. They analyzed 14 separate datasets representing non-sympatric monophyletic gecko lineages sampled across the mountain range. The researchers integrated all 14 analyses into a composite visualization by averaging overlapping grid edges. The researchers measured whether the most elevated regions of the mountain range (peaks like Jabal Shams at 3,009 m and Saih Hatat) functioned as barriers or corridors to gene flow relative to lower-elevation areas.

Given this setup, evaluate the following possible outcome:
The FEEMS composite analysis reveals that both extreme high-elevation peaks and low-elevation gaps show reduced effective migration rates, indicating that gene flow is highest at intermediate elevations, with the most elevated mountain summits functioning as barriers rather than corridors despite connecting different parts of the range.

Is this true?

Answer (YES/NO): NO